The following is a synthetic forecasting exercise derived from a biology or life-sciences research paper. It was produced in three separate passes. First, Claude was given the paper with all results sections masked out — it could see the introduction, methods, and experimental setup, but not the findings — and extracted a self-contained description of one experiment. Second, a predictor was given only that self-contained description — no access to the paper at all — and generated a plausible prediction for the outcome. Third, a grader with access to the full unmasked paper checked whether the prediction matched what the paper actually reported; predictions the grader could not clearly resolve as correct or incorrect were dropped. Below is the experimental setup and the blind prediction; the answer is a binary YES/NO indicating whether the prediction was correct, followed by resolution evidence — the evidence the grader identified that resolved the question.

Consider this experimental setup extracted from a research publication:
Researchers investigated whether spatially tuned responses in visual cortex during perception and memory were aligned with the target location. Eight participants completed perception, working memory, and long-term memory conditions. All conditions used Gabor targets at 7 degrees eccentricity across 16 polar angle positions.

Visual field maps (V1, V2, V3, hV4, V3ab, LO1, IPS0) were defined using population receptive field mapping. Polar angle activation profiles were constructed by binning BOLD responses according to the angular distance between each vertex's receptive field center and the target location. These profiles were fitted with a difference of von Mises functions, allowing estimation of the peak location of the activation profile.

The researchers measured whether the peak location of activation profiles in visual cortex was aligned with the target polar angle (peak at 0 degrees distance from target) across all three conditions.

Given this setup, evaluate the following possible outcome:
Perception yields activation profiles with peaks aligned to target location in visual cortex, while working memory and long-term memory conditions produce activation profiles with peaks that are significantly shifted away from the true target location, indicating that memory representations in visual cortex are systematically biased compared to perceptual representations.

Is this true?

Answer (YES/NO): NO